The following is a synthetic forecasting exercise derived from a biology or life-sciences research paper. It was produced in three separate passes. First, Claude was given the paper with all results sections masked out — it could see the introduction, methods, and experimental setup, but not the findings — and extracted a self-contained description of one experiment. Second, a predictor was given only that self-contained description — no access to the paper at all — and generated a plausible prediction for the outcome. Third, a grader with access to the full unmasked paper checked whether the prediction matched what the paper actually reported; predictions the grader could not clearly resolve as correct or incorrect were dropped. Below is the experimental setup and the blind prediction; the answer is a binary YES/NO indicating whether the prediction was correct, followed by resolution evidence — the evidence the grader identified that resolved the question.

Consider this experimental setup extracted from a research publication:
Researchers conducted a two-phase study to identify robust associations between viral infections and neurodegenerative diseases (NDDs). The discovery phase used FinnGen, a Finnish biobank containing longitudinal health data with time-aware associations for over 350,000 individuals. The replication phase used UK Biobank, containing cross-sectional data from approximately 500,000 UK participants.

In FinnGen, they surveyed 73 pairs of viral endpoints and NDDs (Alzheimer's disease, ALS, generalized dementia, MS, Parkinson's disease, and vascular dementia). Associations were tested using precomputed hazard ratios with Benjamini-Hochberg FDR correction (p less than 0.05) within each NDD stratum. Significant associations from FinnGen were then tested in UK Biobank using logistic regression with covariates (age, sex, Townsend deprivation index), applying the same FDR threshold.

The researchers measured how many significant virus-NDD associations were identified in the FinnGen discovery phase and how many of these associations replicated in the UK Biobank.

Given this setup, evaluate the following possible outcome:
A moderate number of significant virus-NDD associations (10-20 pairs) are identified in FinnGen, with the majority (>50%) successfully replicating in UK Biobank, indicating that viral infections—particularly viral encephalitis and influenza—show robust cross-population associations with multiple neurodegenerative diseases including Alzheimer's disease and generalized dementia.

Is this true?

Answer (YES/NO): NO